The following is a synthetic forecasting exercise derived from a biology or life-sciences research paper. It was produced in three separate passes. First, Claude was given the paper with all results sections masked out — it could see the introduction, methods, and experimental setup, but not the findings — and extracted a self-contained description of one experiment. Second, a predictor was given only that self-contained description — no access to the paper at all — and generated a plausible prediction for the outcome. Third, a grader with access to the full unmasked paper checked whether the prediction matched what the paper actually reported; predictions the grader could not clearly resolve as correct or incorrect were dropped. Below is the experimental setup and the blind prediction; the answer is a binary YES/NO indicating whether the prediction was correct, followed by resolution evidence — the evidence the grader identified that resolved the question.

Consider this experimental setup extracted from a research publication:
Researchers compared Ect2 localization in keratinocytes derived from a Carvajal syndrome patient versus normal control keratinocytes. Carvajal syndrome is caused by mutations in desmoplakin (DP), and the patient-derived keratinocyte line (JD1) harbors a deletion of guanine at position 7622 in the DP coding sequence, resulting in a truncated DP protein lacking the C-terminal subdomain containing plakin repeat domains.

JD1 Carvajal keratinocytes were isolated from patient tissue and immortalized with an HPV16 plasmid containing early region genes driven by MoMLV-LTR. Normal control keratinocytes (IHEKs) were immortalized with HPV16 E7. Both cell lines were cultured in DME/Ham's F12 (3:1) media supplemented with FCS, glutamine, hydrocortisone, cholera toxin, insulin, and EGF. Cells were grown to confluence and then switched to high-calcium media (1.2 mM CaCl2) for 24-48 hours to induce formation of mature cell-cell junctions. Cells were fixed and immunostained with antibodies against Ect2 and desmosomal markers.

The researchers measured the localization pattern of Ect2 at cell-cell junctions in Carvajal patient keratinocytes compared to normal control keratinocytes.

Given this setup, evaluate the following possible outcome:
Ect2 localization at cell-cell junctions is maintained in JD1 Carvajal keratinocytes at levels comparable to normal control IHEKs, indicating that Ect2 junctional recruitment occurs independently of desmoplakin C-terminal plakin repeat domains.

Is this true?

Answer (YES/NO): NO